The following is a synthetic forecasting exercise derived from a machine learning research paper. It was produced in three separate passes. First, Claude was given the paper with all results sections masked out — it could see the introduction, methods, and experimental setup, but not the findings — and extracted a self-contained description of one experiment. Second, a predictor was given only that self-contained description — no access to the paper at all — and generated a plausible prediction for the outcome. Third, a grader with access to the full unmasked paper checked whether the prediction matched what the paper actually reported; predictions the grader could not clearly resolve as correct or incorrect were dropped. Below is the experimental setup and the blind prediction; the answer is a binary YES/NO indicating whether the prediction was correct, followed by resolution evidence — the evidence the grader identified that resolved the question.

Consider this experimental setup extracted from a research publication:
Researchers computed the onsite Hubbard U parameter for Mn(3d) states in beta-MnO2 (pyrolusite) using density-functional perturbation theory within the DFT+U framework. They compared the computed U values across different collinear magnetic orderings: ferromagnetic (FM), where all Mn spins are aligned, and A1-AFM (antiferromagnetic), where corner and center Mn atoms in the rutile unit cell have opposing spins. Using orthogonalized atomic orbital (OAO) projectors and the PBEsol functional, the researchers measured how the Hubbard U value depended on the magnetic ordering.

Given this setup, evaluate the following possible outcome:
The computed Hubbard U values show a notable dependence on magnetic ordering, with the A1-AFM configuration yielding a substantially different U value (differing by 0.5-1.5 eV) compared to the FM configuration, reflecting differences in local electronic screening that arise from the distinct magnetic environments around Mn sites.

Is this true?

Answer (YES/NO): YES